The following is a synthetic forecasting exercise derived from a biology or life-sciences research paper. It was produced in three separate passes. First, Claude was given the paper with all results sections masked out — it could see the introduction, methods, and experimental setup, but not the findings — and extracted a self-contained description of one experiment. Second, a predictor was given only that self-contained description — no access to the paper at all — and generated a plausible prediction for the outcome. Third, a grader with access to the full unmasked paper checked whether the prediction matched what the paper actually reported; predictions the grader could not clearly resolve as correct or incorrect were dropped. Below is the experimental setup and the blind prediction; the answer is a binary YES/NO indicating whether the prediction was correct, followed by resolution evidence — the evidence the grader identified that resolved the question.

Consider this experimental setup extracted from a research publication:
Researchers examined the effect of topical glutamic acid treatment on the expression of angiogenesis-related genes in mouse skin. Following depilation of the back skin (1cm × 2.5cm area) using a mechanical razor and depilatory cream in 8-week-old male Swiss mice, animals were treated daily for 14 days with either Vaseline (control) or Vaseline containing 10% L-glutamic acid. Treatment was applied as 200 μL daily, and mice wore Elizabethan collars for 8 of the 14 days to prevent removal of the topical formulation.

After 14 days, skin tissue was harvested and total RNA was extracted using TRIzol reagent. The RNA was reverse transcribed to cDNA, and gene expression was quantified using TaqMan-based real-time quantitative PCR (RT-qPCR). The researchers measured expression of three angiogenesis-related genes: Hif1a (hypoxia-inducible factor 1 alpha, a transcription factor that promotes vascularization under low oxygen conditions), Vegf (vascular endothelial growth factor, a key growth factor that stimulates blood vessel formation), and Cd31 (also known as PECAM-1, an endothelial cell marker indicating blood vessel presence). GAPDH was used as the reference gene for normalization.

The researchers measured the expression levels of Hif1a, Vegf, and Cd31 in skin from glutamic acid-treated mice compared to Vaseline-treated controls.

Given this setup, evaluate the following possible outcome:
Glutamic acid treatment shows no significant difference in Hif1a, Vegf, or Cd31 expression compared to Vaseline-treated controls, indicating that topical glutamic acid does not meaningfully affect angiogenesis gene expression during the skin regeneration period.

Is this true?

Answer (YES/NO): NO